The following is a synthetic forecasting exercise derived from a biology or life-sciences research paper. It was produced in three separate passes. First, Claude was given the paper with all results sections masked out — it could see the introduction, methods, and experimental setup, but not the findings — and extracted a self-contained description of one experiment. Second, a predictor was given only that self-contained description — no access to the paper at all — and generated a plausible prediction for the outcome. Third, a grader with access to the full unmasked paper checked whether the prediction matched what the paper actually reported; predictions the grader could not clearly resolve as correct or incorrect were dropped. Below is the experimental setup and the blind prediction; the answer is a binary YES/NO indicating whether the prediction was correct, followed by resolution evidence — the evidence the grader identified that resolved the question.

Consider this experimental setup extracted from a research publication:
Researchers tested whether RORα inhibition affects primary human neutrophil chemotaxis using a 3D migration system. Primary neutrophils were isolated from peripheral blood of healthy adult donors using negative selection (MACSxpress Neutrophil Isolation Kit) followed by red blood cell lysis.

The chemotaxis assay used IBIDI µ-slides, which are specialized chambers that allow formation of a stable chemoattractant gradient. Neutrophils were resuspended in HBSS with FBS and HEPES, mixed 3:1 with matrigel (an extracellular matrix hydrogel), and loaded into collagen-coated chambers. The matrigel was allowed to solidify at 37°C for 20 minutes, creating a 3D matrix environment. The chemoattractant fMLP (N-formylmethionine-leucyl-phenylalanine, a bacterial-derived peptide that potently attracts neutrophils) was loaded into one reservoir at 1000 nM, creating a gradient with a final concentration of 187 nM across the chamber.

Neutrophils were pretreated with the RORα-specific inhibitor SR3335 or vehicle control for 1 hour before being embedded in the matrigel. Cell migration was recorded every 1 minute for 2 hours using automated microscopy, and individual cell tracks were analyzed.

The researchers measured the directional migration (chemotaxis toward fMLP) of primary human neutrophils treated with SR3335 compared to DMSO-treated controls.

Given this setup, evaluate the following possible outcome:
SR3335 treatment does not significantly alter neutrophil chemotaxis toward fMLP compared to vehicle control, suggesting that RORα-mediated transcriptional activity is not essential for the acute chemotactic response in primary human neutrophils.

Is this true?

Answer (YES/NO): NO